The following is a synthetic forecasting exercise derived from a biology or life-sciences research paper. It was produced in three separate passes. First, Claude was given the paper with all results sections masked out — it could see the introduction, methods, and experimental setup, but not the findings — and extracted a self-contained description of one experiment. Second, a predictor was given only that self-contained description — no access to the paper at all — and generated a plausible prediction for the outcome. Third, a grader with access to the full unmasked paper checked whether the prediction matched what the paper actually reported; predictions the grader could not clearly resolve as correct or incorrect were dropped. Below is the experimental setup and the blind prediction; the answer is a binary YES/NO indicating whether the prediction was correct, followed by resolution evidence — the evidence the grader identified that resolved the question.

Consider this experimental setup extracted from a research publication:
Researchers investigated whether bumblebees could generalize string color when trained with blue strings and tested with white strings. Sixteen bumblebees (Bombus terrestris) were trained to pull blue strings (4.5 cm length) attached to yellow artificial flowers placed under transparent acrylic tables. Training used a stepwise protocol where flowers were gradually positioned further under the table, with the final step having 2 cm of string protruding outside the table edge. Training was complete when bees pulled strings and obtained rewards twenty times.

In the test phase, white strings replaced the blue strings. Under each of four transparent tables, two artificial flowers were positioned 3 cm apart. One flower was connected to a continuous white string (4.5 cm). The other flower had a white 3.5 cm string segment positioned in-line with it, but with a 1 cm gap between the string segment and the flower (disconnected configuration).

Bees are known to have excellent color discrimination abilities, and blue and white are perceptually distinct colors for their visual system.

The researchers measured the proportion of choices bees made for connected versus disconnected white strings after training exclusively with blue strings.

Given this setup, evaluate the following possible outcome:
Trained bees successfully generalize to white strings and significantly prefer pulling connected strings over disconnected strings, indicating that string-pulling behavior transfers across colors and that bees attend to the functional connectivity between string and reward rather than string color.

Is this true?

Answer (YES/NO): NO